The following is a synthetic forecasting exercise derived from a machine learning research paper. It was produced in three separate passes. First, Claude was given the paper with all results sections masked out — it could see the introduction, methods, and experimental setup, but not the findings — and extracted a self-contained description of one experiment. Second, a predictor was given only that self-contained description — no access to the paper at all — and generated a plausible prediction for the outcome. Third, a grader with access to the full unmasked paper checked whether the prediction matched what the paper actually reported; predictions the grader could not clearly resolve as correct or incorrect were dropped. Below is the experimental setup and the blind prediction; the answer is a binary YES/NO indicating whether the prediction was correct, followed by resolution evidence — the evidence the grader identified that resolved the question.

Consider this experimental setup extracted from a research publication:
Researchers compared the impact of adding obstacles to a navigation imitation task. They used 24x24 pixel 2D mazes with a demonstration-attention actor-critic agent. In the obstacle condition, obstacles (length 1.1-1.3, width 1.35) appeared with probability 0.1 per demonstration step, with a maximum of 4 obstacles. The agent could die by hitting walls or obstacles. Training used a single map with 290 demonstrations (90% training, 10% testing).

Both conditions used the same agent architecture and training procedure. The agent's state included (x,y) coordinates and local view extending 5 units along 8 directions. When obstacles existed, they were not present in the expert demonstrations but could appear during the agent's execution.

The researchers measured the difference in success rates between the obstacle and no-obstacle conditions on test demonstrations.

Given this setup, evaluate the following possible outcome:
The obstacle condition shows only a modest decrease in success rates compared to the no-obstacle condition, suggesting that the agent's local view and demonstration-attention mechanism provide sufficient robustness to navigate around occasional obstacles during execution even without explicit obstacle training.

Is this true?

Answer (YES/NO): NO